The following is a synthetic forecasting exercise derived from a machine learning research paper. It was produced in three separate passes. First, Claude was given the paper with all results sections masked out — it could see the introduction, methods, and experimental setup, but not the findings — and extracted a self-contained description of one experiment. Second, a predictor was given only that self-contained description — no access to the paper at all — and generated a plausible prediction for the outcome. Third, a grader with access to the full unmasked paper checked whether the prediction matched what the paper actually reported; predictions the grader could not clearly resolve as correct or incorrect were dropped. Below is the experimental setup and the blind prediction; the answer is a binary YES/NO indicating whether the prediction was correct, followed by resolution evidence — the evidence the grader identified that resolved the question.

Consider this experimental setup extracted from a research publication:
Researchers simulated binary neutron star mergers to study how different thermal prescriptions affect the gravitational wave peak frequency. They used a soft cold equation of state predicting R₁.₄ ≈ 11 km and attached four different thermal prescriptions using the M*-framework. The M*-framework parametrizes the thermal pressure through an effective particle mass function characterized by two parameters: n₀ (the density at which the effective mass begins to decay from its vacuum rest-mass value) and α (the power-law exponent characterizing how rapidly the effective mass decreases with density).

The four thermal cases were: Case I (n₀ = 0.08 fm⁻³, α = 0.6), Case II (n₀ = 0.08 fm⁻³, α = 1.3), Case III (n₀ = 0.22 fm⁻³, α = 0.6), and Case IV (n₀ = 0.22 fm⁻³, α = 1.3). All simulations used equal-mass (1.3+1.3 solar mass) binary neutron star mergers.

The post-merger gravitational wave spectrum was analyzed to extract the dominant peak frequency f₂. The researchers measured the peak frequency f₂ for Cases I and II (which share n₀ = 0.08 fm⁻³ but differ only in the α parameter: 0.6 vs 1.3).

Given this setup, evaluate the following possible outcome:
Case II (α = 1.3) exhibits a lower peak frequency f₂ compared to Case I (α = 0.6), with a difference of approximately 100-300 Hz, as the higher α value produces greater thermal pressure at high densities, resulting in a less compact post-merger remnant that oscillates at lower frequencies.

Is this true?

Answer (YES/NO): NO